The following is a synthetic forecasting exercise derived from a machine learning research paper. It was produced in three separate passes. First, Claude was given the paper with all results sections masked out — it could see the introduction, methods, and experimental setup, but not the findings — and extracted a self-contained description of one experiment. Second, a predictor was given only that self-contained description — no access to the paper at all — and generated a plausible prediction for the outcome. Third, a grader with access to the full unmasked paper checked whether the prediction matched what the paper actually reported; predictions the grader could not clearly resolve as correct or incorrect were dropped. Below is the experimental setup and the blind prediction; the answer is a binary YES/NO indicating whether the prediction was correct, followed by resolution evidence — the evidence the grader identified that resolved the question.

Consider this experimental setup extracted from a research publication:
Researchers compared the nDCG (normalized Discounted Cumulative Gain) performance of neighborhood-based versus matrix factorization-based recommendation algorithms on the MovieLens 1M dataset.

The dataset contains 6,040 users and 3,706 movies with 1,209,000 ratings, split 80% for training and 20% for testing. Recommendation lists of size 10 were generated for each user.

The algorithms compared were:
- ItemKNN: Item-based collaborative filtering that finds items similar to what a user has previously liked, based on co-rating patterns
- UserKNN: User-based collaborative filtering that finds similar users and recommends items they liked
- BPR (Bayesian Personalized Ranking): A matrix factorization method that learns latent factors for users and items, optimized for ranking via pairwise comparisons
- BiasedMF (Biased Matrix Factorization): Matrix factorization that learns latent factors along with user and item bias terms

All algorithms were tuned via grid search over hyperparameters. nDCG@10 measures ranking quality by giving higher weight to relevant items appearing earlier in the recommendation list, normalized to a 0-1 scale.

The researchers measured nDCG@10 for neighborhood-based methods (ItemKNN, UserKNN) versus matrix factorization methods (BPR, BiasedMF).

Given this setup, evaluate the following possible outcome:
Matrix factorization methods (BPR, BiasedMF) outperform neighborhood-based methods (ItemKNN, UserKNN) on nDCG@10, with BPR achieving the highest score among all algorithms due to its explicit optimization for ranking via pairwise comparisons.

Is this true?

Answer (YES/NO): NO